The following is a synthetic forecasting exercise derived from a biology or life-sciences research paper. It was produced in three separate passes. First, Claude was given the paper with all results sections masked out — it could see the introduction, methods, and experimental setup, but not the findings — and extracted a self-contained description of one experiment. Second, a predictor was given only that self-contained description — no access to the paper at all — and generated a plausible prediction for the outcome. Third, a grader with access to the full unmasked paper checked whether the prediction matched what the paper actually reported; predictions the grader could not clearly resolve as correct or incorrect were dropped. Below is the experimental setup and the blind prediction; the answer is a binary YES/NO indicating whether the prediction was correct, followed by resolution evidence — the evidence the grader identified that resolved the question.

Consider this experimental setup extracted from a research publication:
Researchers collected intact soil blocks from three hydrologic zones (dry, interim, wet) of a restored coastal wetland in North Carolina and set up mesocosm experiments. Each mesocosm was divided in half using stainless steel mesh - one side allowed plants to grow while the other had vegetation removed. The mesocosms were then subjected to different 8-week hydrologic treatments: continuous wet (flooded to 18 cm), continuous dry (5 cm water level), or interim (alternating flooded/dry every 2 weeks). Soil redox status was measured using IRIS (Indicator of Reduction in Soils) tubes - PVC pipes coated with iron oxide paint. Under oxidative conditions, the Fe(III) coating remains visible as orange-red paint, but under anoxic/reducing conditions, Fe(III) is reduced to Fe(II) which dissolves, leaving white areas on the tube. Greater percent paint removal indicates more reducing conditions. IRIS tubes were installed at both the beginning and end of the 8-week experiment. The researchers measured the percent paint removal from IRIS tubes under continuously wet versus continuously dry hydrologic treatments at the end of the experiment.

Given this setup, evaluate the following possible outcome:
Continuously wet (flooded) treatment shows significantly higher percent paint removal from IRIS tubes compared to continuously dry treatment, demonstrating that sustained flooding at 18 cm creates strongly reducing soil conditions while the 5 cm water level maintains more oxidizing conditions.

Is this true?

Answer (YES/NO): YES